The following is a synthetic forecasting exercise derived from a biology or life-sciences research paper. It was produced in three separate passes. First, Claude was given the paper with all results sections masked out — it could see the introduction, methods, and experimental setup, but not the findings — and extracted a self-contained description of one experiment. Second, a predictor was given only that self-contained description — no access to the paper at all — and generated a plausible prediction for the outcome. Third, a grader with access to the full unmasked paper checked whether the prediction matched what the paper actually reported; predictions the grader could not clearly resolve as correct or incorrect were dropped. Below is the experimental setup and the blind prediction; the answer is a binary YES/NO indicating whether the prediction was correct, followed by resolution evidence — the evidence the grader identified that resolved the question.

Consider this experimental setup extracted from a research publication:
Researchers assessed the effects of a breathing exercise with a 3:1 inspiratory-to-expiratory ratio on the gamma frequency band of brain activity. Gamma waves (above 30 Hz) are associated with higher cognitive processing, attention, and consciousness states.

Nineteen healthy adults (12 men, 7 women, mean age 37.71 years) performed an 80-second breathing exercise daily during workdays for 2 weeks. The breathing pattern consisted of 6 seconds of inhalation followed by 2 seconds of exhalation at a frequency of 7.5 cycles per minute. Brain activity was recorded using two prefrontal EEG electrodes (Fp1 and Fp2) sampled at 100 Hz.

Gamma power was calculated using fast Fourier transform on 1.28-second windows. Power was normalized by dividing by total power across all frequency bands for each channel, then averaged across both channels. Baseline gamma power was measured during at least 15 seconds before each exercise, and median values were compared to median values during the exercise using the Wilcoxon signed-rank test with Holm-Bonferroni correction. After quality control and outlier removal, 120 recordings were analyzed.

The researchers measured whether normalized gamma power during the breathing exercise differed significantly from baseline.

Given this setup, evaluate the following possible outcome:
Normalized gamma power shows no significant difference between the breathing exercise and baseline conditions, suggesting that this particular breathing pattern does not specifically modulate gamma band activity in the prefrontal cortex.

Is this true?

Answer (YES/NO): YES